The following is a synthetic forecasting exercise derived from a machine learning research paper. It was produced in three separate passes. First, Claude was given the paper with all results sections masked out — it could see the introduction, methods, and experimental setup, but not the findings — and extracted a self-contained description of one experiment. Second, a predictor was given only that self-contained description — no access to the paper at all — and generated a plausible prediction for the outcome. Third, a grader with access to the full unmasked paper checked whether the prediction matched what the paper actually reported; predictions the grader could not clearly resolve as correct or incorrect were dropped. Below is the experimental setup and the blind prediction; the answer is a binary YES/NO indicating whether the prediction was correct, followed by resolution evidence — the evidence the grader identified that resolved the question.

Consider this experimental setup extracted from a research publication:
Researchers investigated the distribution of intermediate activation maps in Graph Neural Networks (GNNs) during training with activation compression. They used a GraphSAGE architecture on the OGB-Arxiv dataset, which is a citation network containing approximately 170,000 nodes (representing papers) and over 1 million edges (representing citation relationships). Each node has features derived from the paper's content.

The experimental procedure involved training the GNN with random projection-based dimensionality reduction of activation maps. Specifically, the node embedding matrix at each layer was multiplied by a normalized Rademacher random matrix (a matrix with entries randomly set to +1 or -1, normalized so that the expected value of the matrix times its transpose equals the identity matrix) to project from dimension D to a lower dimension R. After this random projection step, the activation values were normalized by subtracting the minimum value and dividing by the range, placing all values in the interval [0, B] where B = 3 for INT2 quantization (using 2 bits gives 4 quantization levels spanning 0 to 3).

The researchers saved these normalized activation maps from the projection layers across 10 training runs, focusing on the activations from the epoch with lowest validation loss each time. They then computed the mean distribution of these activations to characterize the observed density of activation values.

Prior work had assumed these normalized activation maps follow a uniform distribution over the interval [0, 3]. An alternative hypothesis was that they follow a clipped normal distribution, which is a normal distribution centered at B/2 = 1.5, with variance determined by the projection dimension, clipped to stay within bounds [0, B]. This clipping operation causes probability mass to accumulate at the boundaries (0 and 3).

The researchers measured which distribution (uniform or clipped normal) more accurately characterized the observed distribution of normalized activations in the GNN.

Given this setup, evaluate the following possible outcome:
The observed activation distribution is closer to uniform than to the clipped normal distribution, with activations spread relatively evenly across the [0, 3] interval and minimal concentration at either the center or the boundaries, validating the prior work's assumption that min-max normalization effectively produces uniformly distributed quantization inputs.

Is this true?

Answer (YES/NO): NO